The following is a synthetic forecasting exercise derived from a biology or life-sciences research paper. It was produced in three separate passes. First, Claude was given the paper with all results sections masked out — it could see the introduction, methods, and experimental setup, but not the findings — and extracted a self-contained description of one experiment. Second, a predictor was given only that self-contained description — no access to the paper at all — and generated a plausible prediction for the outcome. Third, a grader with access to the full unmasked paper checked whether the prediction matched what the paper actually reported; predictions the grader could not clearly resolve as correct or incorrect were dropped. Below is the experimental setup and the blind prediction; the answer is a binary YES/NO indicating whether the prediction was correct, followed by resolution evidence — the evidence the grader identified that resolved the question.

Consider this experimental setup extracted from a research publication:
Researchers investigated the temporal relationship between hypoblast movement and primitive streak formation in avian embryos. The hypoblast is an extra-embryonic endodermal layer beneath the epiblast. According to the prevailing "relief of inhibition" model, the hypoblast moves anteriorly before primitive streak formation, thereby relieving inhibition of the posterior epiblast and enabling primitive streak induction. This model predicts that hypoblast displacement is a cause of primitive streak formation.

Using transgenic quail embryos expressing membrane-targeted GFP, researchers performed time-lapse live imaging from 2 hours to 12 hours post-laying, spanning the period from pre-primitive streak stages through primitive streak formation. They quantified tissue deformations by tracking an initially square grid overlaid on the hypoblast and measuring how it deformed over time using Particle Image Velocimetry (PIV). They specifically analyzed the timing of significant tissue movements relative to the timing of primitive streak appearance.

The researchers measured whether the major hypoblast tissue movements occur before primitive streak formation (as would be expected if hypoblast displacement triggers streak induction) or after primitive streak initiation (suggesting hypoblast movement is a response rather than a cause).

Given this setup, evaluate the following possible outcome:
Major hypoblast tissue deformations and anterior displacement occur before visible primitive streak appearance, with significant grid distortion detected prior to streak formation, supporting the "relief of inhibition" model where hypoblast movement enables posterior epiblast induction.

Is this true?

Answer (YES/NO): NO